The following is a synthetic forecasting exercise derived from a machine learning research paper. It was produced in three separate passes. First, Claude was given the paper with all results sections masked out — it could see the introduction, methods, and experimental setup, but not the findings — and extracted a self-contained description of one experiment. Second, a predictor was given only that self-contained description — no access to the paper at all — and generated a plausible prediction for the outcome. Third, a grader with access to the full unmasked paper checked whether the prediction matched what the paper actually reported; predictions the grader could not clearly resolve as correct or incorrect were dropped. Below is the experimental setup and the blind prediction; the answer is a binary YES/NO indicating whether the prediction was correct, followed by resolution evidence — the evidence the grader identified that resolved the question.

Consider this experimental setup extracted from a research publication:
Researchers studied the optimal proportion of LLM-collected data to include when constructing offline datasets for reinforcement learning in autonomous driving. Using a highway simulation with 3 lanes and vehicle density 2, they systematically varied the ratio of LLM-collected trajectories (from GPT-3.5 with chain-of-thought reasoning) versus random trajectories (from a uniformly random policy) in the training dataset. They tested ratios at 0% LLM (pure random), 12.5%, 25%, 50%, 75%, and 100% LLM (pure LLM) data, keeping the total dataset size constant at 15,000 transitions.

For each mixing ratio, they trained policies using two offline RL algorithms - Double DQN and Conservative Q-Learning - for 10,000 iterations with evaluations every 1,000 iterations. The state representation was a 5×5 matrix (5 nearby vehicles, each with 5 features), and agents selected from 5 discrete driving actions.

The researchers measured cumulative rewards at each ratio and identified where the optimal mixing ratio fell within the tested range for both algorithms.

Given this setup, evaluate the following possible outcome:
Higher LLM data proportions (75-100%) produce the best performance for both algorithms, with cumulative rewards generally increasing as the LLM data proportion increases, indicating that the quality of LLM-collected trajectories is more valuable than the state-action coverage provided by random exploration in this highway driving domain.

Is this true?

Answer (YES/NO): NO